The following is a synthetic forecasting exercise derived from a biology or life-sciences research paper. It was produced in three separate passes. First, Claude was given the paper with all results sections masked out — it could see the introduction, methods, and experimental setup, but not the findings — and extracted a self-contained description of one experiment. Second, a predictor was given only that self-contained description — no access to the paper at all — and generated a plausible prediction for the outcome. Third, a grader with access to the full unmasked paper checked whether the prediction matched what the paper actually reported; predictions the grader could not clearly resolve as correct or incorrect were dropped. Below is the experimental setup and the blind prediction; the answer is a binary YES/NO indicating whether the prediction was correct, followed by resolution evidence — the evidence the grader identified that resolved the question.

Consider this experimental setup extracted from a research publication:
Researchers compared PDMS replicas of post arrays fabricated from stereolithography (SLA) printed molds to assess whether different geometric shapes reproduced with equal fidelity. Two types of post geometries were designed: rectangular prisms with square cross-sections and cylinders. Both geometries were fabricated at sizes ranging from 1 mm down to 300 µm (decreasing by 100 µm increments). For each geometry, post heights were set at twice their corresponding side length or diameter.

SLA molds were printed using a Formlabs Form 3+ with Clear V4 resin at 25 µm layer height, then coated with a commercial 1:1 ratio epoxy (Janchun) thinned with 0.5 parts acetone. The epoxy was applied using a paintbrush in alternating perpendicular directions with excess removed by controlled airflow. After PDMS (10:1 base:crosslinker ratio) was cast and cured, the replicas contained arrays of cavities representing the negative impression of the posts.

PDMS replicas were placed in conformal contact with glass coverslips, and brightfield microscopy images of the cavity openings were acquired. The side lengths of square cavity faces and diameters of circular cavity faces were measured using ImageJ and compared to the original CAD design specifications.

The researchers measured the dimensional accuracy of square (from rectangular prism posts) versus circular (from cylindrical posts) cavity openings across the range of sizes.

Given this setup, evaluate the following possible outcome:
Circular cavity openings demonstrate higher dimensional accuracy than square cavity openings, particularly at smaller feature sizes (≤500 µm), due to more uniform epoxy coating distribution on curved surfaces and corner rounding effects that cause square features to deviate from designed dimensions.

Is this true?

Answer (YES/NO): NO